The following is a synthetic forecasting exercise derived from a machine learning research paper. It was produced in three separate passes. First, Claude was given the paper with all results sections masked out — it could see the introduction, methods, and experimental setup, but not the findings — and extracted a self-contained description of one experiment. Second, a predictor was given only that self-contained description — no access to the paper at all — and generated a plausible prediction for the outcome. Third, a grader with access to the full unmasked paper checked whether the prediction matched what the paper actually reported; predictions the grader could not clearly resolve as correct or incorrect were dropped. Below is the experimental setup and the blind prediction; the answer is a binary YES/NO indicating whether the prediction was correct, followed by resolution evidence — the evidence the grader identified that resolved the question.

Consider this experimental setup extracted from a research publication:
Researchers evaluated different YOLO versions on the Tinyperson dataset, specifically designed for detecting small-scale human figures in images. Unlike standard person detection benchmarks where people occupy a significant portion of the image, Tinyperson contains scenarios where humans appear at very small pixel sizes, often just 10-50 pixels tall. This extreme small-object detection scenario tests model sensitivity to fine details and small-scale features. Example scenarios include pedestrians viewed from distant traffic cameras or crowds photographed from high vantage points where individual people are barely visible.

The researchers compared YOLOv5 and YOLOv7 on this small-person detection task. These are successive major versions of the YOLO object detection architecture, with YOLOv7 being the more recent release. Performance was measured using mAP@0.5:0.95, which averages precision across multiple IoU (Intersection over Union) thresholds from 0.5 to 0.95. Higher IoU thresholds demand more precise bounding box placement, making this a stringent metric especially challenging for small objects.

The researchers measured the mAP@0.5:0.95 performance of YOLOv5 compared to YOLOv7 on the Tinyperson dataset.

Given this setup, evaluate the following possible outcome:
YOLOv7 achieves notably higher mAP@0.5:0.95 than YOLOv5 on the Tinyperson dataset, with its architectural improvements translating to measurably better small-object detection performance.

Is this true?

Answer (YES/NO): NO